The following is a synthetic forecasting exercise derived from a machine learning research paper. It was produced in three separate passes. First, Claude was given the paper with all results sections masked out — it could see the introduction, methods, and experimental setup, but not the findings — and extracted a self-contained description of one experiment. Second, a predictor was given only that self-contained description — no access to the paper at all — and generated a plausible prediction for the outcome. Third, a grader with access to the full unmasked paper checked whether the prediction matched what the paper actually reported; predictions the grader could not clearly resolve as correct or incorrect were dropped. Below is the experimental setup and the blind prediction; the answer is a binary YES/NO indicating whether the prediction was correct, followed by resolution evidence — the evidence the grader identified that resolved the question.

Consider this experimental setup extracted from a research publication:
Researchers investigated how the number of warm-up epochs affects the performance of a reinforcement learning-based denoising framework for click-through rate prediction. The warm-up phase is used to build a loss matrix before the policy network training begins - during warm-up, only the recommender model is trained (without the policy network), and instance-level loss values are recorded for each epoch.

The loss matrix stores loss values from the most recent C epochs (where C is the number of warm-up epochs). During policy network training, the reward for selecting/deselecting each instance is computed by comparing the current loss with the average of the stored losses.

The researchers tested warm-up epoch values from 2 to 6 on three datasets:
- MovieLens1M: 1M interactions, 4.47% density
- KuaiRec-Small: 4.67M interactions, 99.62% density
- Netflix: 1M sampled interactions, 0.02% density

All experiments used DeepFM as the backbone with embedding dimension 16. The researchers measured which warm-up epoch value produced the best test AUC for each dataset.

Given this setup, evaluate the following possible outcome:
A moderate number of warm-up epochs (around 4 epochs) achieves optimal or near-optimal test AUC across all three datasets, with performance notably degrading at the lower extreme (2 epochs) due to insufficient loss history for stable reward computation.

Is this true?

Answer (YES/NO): NO